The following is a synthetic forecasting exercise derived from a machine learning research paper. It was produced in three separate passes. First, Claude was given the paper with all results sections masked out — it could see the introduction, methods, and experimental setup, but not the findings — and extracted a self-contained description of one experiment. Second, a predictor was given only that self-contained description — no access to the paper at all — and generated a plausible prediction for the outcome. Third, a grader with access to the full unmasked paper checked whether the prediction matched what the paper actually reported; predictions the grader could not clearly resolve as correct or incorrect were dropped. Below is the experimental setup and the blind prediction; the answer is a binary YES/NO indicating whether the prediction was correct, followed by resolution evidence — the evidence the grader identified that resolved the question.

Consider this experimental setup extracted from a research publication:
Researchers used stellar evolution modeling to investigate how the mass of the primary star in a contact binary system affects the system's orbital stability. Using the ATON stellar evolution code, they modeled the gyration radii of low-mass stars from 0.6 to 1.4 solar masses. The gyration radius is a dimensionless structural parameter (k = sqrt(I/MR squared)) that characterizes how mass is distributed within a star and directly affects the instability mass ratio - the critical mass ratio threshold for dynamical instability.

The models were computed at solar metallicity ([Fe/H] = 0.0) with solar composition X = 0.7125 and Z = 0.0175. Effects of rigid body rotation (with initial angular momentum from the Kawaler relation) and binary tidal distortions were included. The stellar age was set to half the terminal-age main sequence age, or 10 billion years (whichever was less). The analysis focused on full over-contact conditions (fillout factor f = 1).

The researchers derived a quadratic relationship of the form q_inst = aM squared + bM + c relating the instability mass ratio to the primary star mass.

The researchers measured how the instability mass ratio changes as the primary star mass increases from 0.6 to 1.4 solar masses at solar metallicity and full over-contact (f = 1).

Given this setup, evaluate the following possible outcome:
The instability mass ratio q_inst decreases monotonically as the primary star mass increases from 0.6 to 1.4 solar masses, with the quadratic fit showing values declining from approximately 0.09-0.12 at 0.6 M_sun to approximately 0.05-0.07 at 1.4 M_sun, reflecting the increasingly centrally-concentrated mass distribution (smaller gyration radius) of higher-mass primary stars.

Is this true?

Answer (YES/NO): NO